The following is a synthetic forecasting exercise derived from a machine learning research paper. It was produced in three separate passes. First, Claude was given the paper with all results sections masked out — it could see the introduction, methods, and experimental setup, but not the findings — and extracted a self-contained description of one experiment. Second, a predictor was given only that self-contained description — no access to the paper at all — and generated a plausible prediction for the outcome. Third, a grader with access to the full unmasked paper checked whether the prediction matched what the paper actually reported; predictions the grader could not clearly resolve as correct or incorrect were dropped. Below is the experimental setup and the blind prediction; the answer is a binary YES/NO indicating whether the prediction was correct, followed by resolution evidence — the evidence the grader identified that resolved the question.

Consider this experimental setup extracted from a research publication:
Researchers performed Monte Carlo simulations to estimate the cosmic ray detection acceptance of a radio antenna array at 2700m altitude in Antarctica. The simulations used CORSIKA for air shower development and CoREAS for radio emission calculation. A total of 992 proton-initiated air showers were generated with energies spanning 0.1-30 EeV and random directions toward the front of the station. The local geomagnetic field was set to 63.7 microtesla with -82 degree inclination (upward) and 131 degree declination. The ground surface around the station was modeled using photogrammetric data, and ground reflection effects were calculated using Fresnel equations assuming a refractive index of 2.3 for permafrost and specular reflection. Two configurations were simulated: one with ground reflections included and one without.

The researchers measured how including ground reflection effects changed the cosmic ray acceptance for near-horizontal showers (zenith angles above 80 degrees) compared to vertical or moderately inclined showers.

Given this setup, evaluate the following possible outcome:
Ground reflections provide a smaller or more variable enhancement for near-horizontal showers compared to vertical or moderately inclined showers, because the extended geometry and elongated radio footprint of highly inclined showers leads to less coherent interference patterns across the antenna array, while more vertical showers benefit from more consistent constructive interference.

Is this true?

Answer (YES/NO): NO